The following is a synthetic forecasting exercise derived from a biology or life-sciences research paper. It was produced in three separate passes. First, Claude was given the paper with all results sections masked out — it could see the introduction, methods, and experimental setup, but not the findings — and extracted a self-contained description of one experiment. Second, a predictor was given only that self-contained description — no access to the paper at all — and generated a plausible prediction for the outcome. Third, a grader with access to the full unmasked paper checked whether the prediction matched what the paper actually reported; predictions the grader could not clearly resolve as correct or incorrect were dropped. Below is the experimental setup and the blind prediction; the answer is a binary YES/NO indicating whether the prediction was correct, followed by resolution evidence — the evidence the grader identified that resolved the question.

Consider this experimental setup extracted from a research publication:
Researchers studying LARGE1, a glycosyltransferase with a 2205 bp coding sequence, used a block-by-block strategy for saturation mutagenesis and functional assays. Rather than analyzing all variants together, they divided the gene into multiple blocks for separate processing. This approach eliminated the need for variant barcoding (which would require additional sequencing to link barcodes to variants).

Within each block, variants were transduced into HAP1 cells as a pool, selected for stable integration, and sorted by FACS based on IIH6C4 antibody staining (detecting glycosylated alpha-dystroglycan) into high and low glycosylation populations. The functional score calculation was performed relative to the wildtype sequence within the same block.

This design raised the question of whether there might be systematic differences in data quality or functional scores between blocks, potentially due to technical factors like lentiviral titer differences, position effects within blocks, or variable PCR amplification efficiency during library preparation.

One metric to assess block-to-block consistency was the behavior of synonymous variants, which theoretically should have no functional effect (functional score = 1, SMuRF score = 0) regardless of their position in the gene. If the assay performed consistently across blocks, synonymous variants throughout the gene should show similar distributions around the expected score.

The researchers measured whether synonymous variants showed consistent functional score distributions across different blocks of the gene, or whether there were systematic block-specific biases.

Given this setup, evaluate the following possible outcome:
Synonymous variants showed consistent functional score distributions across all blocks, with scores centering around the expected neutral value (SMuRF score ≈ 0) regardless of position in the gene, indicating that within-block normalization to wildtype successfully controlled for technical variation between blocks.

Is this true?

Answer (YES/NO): YES